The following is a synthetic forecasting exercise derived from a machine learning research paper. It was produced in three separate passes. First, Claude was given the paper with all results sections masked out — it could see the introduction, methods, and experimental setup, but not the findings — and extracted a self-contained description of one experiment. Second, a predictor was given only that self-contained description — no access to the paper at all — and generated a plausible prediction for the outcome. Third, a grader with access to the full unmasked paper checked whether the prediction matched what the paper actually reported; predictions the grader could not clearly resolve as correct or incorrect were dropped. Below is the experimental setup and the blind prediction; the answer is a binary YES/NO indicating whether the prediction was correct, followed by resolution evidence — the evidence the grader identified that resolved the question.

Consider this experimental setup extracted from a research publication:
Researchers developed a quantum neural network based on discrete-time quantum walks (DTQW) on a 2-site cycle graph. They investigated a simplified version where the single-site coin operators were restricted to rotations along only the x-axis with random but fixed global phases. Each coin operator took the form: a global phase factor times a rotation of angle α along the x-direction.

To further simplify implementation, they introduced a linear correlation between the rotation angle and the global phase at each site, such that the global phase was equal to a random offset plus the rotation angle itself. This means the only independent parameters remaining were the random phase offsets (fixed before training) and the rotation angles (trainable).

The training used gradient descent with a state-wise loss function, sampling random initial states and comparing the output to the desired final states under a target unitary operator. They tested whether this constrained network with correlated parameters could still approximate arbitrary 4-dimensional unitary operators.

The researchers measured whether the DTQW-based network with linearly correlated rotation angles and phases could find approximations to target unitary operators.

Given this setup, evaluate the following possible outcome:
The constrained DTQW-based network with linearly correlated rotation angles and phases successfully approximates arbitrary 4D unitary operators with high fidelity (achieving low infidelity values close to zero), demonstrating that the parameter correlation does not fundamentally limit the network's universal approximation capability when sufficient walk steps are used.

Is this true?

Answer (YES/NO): YES